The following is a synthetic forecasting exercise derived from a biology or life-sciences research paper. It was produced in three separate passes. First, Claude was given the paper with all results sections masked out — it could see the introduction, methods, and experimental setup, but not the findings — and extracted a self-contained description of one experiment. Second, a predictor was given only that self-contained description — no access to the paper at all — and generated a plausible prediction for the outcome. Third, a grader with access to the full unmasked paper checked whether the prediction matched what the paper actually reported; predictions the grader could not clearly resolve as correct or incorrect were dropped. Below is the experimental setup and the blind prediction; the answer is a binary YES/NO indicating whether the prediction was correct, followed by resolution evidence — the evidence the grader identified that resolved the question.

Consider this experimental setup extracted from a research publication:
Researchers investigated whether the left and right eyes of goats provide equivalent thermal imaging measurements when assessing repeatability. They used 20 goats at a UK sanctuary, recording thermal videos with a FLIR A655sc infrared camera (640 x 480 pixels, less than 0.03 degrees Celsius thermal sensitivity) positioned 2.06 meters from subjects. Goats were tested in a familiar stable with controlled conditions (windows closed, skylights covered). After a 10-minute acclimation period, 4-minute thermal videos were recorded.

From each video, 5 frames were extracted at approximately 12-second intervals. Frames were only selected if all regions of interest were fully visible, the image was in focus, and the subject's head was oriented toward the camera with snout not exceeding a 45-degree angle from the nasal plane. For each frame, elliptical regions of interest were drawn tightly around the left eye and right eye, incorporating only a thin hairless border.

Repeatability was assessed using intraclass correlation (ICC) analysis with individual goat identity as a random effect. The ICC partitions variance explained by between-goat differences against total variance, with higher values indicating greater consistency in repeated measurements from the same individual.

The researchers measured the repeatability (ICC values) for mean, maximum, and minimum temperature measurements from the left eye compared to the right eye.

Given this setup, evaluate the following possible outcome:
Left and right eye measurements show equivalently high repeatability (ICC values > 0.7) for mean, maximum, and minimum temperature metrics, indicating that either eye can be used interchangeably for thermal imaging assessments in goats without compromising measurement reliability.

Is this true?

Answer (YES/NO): YES